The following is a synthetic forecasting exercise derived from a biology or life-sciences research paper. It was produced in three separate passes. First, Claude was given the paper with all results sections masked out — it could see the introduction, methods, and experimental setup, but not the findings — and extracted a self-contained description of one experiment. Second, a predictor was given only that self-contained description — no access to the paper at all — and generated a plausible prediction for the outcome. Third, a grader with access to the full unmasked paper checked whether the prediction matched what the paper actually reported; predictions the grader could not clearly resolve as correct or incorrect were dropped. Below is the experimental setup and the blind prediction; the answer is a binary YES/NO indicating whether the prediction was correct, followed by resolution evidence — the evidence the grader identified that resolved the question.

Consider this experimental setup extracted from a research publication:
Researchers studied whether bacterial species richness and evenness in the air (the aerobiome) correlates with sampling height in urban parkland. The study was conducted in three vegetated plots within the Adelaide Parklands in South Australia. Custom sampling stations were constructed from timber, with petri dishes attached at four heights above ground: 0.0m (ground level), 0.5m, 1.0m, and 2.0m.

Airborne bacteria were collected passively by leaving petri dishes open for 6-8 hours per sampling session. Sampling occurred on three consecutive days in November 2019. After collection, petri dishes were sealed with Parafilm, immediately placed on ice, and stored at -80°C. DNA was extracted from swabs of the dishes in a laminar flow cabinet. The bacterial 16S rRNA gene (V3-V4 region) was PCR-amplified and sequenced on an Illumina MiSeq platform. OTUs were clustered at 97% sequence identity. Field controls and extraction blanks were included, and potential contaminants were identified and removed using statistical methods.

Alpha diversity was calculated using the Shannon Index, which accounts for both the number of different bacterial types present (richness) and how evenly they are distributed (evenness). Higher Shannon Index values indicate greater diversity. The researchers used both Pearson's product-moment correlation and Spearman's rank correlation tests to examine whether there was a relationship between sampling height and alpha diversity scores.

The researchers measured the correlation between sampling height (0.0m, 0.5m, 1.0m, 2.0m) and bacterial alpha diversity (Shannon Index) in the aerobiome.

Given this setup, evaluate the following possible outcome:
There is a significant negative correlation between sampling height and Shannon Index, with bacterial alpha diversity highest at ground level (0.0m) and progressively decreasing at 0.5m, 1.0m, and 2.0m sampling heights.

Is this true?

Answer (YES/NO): YES